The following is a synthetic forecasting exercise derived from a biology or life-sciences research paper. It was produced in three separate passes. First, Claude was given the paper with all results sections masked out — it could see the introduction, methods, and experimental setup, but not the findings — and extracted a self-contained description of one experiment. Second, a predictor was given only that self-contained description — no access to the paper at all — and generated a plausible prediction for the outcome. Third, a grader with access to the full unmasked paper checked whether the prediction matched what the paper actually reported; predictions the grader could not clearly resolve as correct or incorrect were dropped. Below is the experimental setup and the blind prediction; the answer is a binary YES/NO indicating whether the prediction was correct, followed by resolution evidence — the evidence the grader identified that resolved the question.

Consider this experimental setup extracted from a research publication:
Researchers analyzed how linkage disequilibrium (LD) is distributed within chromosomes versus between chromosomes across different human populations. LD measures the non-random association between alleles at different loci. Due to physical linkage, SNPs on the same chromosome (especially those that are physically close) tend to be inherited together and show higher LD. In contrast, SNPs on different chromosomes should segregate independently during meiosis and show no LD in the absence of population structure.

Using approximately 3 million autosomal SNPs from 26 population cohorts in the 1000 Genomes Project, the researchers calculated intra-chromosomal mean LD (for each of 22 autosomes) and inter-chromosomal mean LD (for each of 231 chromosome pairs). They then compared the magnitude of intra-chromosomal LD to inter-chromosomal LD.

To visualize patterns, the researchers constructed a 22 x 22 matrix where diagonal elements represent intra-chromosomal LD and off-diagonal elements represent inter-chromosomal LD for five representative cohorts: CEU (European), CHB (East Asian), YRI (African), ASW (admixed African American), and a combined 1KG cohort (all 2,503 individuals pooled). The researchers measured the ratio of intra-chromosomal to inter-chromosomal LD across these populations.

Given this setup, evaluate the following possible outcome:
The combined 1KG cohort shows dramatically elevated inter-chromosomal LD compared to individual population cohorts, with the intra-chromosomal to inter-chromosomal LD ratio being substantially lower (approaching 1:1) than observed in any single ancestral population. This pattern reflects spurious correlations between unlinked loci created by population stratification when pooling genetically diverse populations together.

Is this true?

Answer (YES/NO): YES